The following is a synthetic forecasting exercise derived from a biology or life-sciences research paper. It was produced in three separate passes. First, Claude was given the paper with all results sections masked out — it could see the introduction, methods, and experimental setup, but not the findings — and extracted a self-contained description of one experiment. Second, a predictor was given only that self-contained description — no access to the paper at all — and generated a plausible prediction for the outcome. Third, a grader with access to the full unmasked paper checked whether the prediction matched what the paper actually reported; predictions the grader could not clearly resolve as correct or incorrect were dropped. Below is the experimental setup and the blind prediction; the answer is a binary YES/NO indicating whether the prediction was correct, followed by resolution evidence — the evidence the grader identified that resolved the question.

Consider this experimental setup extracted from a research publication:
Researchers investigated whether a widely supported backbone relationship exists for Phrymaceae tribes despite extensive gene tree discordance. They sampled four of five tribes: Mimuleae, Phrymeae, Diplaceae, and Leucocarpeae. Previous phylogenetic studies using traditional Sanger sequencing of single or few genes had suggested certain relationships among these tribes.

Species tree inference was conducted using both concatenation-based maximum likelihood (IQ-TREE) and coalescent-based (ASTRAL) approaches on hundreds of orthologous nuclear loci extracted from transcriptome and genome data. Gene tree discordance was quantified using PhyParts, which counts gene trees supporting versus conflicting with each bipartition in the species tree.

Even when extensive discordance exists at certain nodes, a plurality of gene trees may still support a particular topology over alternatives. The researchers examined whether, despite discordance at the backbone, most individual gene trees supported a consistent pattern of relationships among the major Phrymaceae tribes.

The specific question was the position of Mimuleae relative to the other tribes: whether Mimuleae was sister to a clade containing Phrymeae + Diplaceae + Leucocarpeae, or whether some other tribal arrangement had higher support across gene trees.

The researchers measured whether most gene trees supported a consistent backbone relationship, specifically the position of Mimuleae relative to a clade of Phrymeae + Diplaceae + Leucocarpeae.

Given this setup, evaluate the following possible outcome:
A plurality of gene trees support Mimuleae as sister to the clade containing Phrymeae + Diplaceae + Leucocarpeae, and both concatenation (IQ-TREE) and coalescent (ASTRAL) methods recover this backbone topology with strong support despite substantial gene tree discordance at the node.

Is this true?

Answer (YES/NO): YES